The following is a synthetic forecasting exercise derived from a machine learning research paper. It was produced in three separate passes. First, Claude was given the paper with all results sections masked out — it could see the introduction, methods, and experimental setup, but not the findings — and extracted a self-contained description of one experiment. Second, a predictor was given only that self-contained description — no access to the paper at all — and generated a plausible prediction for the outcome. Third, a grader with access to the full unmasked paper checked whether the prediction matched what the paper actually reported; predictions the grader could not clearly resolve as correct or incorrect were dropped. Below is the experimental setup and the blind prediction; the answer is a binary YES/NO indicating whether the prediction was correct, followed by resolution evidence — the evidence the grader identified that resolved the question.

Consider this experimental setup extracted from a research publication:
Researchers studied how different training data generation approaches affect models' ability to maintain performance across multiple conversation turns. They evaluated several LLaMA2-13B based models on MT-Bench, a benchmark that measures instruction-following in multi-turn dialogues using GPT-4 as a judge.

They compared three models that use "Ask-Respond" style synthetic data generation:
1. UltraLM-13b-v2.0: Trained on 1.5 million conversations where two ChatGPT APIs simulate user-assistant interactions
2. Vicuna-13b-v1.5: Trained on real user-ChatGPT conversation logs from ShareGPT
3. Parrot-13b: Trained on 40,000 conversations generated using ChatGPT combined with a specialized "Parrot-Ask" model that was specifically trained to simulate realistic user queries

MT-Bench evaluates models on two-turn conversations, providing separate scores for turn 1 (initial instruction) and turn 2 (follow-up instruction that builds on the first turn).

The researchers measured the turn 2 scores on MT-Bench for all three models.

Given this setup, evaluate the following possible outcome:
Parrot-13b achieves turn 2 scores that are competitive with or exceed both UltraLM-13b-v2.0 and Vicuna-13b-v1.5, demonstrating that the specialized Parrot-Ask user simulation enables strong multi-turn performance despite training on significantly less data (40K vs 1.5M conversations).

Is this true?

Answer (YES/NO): YES